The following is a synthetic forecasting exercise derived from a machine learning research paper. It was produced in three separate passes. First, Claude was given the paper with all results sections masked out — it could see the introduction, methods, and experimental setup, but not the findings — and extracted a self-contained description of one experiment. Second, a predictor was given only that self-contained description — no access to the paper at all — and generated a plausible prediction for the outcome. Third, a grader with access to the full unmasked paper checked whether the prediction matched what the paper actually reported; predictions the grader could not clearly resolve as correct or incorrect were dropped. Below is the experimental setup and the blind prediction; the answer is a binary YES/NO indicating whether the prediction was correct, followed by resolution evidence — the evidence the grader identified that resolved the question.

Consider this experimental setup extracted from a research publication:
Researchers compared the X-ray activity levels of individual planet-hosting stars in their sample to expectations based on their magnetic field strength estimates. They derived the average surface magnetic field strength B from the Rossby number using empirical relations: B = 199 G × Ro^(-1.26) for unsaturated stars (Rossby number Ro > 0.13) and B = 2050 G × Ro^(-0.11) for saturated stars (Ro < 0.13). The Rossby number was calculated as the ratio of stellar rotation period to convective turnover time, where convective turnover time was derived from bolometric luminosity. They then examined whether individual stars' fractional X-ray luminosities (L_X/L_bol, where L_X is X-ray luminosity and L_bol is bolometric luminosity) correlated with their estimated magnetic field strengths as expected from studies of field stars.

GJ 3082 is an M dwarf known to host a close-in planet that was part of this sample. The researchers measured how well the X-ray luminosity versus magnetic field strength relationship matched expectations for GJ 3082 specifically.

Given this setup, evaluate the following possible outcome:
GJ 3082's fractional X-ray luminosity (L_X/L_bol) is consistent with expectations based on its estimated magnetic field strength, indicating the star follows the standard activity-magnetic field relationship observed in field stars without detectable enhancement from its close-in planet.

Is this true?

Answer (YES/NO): NO